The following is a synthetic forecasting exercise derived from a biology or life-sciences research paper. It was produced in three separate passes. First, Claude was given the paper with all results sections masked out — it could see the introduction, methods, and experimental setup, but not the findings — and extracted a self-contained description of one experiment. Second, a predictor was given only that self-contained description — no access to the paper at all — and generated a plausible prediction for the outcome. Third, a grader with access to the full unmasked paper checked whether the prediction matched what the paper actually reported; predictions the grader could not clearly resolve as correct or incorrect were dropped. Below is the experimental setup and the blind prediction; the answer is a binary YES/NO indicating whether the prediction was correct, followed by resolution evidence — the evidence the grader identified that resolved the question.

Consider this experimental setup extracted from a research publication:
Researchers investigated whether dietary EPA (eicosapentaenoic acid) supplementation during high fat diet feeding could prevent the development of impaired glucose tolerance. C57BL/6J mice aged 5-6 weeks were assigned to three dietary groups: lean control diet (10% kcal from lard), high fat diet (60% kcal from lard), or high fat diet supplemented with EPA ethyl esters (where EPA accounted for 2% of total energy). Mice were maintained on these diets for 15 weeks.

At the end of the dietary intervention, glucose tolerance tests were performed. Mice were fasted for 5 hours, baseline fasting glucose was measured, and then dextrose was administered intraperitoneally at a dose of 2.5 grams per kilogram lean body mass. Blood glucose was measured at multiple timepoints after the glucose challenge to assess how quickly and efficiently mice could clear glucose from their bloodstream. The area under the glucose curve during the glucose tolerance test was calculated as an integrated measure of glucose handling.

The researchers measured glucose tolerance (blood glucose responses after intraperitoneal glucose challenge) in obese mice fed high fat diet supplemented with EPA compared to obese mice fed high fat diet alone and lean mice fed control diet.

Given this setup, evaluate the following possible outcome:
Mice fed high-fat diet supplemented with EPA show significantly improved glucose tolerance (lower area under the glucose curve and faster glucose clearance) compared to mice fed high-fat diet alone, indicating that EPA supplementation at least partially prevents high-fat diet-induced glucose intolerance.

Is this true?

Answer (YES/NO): YES